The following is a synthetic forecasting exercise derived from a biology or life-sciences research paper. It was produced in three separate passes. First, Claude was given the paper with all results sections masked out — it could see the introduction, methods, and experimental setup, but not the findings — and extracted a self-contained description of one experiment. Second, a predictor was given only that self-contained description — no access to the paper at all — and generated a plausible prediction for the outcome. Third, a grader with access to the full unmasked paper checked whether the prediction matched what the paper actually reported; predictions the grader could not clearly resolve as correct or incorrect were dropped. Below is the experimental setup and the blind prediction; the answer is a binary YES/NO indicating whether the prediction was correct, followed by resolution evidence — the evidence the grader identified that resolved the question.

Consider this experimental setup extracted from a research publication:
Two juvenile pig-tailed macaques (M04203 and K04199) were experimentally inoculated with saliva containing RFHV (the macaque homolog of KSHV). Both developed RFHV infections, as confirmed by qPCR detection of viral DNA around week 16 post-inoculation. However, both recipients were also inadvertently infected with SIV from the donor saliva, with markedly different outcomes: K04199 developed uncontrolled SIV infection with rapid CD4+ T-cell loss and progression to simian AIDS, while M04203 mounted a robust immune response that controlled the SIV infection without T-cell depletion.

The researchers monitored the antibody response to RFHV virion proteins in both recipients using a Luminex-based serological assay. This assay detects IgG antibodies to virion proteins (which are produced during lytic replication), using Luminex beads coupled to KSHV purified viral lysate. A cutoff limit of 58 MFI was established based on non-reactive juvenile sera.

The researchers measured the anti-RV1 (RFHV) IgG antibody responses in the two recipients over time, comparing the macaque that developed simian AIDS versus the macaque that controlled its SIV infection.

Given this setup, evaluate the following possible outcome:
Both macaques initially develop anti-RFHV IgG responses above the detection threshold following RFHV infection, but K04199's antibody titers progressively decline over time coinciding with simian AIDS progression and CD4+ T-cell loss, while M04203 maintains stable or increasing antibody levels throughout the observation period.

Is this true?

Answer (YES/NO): NO